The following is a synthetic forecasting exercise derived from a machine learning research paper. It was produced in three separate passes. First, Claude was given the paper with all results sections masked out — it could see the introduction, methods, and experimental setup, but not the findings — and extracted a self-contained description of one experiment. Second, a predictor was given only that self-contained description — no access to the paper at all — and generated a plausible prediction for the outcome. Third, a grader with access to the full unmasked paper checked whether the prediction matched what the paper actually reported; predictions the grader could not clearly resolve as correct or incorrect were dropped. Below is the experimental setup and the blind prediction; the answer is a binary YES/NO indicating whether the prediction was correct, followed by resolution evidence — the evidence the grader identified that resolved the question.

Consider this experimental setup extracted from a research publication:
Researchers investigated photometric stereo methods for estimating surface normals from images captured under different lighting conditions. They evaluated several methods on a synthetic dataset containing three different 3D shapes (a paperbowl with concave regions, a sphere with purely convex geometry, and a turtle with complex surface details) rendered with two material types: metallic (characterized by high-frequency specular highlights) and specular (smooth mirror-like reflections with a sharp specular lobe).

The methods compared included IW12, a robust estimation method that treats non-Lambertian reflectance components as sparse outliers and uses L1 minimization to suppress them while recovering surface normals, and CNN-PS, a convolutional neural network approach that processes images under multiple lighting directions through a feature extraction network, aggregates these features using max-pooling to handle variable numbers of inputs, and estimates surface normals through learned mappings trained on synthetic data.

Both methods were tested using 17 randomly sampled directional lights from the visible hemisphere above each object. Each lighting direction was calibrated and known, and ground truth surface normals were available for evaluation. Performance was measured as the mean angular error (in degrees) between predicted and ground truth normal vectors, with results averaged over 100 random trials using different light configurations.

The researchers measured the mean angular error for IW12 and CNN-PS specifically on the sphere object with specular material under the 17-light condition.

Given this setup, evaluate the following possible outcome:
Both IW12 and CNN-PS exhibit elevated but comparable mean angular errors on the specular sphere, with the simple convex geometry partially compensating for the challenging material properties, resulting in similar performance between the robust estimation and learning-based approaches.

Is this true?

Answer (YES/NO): NO